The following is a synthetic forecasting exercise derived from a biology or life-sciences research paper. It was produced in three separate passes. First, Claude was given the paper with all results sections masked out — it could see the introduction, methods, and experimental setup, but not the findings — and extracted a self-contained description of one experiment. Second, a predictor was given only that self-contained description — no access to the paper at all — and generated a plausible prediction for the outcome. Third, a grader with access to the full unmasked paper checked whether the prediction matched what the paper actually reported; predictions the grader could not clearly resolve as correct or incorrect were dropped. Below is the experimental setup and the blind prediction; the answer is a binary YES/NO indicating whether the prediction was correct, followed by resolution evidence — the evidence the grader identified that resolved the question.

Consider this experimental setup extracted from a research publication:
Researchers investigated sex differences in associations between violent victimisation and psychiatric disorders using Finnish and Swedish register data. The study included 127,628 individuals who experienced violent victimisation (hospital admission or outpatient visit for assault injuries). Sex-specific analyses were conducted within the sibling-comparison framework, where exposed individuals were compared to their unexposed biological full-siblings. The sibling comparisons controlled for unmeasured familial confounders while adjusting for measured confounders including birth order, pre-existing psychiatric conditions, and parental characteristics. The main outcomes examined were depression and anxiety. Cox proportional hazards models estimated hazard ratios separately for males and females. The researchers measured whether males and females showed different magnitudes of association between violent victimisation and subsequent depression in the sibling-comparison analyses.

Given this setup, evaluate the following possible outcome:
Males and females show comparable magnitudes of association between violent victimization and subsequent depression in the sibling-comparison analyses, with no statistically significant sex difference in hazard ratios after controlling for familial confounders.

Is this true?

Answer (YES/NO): NO